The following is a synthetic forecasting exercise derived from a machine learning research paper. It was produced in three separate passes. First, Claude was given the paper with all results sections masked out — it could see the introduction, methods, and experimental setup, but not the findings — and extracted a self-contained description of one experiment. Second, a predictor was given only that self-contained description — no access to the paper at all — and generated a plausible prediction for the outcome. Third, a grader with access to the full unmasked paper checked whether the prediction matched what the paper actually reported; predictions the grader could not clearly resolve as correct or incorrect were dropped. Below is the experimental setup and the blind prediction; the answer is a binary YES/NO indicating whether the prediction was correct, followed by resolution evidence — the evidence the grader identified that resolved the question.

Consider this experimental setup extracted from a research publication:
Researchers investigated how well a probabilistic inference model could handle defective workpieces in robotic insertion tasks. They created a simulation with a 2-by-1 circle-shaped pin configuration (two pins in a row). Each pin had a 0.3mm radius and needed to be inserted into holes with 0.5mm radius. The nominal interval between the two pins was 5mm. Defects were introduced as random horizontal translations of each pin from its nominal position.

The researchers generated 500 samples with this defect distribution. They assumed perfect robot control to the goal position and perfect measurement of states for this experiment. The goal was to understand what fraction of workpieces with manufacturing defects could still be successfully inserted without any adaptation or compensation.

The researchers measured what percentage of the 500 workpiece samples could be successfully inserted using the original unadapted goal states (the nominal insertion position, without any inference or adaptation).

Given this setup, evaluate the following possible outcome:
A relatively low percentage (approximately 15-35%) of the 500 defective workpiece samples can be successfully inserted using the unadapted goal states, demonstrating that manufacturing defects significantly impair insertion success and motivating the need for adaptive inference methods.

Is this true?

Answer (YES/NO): NO